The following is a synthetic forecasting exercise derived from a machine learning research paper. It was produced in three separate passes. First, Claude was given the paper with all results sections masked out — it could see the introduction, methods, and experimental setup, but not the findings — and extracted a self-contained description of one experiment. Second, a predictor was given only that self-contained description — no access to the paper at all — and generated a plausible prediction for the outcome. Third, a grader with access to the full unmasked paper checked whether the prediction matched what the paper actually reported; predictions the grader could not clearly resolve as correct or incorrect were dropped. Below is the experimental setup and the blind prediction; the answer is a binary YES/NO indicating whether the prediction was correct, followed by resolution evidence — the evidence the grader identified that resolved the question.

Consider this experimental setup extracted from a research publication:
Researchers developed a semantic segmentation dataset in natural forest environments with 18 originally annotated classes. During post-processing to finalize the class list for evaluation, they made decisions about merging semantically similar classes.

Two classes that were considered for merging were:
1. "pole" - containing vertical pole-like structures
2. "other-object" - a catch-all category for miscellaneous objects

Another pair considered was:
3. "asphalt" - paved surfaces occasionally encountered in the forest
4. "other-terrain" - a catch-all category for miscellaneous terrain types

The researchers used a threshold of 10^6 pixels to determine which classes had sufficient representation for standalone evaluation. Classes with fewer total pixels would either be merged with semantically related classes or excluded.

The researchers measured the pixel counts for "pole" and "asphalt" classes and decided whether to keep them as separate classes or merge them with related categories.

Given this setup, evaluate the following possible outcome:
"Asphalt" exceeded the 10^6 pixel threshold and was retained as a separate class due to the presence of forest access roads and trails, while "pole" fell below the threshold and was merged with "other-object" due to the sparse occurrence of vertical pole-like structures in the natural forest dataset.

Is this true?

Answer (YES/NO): NO